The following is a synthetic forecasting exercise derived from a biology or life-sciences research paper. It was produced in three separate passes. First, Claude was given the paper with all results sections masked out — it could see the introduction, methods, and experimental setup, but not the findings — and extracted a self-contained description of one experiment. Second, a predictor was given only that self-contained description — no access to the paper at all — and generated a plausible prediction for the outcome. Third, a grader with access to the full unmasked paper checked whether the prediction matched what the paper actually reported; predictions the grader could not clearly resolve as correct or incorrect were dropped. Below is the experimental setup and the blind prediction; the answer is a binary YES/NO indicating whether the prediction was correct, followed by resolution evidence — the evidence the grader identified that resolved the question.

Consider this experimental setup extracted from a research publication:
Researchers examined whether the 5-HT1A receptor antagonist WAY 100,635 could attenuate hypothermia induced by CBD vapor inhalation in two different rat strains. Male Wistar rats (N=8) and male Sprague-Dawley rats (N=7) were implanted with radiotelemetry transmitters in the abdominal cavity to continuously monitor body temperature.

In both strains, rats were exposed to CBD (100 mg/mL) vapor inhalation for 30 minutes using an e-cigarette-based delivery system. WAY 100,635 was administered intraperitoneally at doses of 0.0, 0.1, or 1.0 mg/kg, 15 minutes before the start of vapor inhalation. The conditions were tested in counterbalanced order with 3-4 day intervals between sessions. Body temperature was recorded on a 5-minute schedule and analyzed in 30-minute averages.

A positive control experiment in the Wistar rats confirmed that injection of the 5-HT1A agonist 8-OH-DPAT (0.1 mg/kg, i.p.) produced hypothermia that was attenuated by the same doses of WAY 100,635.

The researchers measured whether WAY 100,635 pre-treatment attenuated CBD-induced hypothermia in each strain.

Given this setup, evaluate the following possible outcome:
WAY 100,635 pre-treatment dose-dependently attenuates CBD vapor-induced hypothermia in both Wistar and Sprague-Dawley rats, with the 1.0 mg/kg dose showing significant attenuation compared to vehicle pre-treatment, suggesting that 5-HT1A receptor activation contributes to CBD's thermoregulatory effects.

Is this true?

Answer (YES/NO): NO